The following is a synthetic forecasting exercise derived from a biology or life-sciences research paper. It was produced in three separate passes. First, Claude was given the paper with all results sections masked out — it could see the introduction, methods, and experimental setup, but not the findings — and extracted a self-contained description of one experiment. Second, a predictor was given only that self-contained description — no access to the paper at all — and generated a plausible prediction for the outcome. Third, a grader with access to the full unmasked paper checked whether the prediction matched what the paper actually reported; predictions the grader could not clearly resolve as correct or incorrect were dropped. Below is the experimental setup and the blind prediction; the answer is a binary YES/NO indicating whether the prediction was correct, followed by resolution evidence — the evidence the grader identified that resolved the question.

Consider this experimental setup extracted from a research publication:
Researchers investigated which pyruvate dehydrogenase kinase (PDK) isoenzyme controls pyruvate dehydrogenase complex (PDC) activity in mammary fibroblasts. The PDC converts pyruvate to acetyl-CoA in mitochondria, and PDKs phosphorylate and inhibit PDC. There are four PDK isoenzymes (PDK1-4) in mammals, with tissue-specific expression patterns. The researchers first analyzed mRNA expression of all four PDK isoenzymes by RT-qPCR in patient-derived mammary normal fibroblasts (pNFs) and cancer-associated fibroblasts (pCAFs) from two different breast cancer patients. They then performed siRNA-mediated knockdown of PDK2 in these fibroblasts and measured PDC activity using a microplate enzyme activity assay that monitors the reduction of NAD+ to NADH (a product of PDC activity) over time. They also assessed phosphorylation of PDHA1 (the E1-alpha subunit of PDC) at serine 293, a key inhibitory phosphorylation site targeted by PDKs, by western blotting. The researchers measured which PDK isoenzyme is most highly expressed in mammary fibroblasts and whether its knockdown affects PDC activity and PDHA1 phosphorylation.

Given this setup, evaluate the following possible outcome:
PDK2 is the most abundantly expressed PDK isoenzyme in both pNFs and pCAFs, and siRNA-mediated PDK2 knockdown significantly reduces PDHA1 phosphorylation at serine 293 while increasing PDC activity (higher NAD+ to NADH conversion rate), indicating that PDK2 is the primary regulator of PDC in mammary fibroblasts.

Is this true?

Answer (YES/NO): NO